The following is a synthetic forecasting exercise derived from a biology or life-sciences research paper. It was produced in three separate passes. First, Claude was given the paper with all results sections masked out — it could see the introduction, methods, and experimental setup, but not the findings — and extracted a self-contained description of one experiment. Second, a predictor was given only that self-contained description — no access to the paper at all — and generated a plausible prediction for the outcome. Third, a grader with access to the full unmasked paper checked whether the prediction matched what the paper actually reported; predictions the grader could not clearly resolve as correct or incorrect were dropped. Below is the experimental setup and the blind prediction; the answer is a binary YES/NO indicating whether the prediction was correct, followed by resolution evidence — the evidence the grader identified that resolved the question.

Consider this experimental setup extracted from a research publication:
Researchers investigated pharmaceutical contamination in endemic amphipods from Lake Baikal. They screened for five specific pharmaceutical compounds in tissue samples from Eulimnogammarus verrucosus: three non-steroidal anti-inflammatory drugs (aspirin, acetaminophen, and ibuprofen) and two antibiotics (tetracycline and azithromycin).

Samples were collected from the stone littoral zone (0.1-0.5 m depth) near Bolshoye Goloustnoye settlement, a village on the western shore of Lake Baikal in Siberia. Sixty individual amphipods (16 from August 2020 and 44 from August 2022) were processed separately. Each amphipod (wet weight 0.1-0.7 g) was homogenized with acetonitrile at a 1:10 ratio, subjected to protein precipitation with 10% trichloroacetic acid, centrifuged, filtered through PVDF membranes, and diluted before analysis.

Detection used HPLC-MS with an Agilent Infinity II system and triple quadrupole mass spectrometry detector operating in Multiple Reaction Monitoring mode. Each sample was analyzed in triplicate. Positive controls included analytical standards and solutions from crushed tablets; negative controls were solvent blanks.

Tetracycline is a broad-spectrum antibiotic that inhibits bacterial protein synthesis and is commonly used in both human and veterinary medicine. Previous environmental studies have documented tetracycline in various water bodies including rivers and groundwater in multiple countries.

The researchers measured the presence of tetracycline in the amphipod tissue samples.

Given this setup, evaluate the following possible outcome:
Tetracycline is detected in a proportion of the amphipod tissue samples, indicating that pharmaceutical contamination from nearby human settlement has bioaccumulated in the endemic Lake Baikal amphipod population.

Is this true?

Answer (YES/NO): YES